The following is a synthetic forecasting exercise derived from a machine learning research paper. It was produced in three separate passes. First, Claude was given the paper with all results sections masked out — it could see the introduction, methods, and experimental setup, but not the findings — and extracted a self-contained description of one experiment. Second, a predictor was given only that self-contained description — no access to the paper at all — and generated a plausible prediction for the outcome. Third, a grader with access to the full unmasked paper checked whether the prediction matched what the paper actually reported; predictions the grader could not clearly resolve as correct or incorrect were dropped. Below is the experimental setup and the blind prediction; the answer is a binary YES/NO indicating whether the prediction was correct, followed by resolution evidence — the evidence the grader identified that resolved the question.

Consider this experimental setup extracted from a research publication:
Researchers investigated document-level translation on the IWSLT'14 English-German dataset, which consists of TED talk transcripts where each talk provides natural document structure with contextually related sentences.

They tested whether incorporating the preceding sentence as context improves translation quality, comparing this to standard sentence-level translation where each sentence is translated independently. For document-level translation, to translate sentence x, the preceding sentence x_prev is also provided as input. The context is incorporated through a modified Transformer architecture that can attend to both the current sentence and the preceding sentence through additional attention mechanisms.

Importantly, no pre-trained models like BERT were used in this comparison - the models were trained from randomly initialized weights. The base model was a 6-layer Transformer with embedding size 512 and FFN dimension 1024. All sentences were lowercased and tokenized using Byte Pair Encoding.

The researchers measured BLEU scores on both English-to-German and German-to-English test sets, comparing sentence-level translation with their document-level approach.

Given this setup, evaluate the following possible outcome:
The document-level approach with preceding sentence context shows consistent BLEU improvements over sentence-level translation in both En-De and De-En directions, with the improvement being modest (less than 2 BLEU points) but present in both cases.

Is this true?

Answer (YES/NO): YES